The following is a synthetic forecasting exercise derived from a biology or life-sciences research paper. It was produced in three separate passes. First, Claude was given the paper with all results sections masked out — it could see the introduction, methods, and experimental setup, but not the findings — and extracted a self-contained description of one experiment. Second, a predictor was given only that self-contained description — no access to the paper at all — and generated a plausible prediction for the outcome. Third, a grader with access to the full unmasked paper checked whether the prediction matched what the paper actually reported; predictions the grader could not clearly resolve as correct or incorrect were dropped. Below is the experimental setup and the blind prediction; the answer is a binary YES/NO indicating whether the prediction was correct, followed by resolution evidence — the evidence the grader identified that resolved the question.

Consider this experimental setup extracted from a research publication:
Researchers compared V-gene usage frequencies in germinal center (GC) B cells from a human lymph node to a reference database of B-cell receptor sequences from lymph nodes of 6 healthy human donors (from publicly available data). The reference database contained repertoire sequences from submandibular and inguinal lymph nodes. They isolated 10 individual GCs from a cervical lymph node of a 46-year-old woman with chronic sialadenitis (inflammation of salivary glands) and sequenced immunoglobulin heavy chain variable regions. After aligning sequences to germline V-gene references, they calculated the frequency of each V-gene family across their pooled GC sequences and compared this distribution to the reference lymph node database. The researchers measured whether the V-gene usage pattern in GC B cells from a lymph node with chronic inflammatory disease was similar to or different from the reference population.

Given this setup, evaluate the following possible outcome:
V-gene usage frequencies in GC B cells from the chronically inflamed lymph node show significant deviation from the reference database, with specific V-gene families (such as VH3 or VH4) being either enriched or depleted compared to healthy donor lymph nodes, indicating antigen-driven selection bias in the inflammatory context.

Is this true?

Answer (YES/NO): YES